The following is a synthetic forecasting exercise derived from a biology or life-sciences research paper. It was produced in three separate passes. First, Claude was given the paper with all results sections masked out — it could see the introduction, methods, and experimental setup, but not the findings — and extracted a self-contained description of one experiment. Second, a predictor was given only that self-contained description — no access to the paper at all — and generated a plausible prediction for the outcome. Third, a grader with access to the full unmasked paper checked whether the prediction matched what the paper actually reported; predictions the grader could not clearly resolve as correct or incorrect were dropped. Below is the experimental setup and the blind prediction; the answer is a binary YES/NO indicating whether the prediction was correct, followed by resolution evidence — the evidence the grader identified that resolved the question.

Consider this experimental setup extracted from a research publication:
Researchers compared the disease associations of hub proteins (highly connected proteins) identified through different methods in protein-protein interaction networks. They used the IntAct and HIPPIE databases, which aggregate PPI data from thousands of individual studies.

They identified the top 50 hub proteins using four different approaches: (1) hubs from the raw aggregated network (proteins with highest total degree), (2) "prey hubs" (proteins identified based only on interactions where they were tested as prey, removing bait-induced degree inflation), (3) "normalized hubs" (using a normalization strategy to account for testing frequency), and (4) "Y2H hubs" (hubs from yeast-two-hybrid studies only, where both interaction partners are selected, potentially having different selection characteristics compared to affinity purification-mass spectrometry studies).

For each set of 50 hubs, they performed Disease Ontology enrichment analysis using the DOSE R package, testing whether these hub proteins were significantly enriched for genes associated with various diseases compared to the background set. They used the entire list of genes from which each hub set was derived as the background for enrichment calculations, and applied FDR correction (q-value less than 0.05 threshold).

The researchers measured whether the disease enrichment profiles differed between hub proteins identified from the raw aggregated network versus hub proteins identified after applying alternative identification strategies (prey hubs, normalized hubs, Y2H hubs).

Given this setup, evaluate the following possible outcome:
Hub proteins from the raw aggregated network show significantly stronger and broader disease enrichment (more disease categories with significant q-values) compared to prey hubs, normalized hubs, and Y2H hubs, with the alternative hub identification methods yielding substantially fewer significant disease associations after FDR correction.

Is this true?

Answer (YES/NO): YES